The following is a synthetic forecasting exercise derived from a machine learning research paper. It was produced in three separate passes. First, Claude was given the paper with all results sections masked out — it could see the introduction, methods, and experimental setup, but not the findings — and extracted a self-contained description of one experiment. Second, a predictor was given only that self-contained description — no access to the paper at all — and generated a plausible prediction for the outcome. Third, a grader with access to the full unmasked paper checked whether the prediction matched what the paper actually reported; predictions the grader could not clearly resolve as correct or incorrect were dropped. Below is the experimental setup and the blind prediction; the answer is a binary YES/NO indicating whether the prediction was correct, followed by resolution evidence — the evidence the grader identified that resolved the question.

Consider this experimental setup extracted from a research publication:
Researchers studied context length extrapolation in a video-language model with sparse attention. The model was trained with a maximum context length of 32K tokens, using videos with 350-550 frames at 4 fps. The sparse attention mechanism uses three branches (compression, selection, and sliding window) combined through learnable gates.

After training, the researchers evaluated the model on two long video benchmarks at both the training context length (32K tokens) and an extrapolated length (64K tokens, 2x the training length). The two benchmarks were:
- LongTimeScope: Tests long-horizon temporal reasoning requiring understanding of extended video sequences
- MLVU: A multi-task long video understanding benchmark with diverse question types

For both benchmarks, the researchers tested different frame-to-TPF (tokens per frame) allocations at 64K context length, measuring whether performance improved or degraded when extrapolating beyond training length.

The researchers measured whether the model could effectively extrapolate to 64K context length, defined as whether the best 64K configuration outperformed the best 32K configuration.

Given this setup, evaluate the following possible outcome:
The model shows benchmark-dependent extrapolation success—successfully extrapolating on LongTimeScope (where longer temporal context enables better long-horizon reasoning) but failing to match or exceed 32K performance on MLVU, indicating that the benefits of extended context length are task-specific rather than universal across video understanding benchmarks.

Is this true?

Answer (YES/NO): NO